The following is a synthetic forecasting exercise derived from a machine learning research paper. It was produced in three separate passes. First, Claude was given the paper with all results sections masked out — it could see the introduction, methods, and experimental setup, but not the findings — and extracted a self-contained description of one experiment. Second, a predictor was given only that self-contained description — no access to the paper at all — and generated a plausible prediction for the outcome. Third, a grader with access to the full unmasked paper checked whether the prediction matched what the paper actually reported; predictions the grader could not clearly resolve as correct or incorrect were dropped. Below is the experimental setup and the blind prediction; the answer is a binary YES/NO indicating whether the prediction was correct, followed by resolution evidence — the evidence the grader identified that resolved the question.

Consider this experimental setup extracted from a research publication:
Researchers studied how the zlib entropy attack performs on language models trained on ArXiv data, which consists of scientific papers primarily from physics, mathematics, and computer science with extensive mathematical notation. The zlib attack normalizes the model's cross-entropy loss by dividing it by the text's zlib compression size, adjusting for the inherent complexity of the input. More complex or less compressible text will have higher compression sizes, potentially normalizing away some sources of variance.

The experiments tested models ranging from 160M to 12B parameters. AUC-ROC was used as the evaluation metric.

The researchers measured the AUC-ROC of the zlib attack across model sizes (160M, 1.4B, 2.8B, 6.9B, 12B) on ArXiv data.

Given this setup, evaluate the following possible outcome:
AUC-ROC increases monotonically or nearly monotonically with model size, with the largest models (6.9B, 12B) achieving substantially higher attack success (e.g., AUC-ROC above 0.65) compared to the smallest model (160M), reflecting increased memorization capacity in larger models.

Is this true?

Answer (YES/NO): NO